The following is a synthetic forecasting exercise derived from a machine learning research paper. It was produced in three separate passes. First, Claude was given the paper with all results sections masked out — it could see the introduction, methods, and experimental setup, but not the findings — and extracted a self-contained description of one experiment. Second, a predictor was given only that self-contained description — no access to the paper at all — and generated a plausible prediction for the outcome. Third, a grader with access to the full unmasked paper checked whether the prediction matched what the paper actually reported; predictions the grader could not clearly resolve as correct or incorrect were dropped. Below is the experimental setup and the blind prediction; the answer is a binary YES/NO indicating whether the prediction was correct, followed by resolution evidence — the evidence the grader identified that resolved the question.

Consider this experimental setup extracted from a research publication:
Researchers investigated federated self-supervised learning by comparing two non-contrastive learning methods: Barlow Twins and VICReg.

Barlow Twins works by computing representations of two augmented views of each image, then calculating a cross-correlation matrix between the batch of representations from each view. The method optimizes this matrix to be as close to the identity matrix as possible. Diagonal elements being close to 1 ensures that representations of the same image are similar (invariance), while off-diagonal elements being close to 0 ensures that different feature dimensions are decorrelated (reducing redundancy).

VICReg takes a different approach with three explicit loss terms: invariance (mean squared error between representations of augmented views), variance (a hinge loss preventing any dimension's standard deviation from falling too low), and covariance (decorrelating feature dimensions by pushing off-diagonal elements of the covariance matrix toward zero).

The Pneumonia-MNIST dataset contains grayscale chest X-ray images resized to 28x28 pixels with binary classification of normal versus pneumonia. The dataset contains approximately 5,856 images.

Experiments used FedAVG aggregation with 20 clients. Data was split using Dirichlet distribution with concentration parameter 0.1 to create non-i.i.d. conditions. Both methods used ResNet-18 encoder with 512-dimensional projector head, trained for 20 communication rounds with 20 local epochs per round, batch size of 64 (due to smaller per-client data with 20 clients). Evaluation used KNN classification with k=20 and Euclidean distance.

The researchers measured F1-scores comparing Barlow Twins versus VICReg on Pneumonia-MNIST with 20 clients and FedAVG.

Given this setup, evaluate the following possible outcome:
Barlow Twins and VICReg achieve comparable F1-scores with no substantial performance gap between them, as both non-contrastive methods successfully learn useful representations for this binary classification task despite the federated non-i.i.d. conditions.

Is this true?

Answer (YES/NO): YES